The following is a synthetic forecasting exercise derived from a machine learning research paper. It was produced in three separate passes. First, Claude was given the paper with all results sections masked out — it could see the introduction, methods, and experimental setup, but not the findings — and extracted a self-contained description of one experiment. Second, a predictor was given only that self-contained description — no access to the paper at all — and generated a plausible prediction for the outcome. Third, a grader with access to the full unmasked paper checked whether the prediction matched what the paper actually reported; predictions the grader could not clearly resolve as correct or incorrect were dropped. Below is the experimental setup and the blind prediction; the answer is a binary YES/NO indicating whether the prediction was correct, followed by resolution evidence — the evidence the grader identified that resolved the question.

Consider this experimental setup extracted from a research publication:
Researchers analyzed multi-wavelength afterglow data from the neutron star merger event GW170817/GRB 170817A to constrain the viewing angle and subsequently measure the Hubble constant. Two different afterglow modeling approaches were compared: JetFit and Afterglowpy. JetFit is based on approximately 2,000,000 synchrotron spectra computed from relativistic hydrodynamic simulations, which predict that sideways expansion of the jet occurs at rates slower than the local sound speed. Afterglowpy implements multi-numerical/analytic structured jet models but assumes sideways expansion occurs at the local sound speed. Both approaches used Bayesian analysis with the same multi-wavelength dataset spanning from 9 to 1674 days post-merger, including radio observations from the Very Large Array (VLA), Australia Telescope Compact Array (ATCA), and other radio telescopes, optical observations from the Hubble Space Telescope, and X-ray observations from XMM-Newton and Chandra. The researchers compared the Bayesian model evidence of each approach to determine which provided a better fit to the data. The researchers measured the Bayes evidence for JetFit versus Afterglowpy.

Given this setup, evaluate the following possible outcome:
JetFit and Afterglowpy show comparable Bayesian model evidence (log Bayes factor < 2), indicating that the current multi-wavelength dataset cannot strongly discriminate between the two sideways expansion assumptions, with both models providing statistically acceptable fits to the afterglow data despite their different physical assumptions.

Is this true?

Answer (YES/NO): NO